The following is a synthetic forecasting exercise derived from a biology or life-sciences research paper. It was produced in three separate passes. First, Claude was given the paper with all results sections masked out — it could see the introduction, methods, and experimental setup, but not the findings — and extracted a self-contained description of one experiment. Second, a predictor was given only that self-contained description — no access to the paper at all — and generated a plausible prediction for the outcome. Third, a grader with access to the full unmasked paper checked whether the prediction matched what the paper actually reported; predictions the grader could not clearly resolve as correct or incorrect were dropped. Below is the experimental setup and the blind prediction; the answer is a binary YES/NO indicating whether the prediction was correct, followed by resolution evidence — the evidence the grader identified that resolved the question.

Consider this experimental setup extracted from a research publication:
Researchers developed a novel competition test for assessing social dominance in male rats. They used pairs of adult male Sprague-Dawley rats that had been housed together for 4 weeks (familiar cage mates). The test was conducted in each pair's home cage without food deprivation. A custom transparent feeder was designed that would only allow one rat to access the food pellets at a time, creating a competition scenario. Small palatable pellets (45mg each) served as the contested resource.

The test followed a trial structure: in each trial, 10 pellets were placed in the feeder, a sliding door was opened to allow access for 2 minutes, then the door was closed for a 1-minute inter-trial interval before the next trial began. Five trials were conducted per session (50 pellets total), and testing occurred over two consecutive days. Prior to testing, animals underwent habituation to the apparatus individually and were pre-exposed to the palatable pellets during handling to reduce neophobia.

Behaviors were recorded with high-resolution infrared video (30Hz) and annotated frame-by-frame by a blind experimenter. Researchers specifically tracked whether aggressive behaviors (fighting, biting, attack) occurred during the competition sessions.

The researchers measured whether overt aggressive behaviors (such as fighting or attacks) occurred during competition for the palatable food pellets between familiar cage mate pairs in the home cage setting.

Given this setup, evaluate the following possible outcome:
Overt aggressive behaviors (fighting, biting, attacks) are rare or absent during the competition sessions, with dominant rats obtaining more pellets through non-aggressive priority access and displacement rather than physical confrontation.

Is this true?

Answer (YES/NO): YES